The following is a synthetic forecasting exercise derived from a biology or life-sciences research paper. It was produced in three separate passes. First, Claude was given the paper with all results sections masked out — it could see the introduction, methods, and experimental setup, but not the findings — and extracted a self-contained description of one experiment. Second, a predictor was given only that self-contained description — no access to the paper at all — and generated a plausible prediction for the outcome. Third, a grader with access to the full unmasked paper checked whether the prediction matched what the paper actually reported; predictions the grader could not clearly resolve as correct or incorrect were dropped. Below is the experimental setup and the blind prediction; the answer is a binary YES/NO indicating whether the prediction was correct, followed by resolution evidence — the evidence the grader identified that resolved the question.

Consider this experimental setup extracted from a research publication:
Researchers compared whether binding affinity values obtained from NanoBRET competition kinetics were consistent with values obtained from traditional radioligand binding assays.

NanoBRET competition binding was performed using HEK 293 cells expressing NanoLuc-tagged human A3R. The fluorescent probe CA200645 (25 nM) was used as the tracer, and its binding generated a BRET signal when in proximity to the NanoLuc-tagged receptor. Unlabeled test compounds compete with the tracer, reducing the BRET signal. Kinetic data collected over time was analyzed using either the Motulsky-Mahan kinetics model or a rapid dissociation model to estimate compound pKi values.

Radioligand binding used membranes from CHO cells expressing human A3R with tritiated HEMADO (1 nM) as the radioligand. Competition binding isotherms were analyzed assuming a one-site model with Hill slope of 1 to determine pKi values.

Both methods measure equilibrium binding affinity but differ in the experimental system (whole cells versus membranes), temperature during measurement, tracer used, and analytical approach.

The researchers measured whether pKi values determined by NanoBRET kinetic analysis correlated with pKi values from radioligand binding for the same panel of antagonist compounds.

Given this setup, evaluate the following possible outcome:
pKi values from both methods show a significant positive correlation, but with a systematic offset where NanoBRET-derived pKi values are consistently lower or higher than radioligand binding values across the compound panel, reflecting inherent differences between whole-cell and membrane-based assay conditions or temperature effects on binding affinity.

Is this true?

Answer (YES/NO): YES